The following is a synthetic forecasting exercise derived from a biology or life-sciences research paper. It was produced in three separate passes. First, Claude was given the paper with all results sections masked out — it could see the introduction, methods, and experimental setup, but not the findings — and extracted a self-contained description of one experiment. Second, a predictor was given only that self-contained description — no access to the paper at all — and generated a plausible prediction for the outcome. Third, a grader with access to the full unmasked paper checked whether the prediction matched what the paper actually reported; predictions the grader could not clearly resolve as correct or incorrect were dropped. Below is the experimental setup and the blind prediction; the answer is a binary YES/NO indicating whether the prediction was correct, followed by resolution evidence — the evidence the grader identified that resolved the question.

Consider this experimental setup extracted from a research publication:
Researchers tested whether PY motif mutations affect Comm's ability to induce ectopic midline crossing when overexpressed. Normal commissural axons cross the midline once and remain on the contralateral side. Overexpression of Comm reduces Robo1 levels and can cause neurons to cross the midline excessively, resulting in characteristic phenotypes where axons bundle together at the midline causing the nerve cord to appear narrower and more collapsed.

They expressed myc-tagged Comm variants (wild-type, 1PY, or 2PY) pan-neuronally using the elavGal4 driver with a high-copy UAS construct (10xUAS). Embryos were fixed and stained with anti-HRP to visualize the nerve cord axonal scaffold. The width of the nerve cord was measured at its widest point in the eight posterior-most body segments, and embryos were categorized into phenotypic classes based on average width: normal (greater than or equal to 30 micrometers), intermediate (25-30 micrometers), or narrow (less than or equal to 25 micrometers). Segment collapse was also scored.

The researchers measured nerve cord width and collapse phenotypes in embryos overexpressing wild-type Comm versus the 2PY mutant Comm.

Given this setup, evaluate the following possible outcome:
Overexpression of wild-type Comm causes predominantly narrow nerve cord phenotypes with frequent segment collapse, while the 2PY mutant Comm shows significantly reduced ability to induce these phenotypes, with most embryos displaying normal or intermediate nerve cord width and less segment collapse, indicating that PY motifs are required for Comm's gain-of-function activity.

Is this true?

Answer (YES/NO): NO